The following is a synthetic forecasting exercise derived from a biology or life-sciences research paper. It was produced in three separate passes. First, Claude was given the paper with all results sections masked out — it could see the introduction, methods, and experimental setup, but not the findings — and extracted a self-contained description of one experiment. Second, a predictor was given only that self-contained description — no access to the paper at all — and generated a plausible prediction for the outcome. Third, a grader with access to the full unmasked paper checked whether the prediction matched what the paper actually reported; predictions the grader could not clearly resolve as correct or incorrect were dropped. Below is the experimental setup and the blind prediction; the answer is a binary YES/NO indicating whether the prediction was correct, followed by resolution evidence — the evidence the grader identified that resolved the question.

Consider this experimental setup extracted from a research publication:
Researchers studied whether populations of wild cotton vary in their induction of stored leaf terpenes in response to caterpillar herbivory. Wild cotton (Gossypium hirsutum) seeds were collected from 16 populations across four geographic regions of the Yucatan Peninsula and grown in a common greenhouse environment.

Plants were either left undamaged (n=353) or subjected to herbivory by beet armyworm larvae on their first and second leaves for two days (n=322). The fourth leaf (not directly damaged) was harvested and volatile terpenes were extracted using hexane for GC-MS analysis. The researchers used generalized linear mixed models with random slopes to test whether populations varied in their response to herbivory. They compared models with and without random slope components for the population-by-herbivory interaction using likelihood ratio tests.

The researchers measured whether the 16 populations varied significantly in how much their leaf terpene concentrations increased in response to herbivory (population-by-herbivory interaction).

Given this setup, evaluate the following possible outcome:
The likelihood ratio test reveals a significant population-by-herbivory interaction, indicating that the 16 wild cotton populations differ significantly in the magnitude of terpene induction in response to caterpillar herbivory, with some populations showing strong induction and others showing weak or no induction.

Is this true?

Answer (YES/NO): NO